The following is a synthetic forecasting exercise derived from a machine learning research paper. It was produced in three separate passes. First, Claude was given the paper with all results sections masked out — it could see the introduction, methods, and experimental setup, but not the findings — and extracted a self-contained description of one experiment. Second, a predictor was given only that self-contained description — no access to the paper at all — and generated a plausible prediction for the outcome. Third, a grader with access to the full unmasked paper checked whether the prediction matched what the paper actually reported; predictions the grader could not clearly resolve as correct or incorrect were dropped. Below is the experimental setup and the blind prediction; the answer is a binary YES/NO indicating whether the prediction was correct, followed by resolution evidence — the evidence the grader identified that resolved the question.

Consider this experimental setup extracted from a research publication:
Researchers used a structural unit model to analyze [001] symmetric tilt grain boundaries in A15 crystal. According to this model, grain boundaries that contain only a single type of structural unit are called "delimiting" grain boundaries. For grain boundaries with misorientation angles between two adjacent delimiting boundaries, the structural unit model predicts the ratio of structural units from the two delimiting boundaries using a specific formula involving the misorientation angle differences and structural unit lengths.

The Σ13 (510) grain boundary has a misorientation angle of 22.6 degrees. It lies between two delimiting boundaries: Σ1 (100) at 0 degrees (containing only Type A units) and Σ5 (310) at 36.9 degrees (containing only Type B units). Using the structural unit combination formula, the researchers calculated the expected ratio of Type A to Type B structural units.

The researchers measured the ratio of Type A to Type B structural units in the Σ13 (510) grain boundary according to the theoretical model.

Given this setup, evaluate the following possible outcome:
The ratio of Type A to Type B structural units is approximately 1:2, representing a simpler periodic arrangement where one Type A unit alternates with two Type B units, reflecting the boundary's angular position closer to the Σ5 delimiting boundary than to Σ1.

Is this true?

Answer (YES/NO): NO